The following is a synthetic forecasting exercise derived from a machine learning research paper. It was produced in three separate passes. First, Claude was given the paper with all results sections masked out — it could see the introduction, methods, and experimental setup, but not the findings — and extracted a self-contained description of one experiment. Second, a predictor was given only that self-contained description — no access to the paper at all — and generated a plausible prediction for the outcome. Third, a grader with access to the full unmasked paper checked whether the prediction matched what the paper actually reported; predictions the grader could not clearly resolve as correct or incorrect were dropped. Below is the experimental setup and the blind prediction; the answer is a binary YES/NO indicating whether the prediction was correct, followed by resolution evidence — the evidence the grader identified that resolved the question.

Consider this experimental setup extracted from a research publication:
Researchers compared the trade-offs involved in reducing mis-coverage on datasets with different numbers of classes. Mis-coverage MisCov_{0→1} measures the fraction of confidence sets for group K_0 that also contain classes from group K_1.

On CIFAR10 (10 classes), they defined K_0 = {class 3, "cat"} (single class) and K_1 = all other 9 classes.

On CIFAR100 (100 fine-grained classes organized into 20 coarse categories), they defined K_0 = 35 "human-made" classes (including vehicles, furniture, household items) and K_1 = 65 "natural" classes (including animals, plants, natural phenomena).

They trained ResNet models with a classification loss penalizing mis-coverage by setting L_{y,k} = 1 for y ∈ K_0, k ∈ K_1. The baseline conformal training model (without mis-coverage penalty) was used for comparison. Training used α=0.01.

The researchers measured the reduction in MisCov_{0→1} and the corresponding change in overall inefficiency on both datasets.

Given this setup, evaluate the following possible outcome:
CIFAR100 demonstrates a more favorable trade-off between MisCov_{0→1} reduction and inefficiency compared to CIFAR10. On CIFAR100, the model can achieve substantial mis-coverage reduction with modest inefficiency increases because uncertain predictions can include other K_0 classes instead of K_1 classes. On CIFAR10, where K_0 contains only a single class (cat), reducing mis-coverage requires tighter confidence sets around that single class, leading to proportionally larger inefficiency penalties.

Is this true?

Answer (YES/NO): NO